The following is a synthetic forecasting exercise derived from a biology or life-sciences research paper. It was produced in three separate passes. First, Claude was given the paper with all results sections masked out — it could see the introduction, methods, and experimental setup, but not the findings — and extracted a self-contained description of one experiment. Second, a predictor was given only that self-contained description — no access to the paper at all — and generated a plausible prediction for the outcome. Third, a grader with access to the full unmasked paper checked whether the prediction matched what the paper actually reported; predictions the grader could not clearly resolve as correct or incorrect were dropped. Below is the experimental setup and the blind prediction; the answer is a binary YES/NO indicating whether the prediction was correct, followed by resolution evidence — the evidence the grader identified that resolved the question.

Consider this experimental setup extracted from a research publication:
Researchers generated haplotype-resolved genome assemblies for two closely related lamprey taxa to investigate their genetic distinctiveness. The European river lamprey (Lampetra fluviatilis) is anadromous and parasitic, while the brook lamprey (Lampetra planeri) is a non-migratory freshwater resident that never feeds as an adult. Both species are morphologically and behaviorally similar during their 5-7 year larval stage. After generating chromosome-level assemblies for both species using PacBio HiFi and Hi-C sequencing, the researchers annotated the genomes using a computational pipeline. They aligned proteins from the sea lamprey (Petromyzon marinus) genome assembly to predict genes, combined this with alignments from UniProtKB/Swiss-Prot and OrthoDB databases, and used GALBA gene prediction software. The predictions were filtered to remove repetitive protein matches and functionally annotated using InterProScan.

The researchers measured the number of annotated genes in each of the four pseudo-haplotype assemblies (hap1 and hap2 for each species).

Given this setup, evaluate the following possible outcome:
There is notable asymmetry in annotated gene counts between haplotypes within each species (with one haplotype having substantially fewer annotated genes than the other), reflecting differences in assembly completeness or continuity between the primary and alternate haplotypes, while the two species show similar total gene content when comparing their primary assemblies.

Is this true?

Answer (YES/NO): NO